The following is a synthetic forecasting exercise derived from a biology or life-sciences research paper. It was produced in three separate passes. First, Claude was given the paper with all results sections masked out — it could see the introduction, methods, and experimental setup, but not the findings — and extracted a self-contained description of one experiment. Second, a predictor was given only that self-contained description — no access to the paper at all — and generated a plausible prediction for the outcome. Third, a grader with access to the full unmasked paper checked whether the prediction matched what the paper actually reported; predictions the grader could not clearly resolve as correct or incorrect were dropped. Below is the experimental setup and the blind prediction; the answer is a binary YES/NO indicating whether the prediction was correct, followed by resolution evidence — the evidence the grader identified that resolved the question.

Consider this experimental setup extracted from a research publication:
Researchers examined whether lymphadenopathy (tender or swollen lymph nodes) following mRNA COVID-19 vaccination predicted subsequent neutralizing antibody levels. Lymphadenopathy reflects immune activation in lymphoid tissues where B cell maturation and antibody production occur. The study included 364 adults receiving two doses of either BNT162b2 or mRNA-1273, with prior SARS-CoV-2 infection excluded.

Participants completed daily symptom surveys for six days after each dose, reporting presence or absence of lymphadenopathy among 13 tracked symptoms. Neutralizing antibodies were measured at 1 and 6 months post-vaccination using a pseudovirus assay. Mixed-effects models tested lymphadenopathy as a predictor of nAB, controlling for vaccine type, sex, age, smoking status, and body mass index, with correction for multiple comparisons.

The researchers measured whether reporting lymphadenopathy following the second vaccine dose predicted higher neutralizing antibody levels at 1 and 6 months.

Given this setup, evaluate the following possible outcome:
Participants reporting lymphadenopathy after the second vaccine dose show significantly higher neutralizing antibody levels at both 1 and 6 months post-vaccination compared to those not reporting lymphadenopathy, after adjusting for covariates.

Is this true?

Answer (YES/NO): NO